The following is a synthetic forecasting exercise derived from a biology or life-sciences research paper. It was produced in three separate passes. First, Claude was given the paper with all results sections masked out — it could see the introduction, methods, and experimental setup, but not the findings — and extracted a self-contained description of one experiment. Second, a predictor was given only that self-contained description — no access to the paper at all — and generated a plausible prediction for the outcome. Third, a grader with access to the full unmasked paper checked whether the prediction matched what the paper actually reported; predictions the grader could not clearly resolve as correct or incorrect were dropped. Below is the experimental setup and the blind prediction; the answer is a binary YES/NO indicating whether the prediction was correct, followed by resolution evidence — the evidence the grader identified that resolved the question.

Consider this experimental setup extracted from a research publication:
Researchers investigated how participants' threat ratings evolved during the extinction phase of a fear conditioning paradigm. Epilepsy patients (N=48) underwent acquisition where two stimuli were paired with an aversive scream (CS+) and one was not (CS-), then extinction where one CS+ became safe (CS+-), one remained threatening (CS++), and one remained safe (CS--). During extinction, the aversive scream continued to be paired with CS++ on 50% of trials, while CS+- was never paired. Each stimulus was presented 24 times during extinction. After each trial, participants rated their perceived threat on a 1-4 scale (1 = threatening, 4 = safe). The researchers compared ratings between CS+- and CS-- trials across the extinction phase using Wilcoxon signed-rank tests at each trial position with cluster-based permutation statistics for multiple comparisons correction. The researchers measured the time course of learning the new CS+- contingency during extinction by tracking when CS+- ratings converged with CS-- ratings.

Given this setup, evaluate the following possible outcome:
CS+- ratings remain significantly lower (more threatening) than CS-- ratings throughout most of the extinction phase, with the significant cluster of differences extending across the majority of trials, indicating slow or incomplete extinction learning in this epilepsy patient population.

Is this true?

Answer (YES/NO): NO